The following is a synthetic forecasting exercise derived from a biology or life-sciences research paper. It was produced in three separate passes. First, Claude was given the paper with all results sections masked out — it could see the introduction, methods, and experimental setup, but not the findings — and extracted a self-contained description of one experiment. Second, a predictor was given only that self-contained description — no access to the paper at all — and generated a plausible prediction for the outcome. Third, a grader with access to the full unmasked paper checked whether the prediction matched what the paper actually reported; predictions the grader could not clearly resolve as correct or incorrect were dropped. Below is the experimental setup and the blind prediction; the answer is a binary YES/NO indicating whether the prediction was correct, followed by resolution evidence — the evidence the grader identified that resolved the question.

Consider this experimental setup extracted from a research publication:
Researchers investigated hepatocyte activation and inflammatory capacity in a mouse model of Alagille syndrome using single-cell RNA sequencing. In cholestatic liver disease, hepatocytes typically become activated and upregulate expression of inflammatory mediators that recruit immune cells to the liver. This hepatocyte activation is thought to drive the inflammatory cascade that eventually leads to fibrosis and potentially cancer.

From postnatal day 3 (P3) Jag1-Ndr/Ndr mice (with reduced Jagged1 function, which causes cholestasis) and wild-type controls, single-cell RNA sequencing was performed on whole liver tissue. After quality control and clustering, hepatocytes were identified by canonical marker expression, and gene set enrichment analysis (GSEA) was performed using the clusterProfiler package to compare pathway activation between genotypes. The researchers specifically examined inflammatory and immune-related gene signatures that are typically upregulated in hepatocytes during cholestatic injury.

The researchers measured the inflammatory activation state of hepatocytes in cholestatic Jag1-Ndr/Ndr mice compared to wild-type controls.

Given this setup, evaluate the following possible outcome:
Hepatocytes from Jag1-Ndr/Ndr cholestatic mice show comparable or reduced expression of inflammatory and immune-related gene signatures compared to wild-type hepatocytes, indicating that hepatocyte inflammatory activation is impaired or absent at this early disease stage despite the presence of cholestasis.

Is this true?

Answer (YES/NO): NO